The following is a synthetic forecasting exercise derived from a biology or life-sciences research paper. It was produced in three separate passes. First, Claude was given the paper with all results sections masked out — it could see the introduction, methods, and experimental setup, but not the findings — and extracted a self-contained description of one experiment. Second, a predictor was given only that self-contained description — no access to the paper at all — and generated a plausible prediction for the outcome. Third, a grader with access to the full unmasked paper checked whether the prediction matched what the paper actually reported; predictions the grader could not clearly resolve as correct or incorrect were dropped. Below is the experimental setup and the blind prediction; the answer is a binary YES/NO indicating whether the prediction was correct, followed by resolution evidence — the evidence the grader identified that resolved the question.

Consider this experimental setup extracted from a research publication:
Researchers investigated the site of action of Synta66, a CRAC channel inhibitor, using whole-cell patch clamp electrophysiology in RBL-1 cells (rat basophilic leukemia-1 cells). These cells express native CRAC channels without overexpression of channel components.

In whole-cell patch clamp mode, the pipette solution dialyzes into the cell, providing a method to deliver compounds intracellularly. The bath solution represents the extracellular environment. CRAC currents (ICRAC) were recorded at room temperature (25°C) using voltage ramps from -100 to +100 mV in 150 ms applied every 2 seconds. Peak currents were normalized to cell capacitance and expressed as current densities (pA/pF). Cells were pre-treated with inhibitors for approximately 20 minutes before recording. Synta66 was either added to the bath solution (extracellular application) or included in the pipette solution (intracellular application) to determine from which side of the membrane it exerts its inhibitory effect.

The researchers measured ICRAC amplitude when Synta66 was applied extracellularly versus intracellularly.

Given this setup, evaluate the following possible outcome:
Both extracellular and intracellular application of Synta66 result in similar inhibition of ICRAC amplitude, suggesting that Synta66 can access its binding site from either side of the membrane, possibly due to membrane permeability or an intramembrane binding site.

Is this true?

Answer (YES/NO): YES